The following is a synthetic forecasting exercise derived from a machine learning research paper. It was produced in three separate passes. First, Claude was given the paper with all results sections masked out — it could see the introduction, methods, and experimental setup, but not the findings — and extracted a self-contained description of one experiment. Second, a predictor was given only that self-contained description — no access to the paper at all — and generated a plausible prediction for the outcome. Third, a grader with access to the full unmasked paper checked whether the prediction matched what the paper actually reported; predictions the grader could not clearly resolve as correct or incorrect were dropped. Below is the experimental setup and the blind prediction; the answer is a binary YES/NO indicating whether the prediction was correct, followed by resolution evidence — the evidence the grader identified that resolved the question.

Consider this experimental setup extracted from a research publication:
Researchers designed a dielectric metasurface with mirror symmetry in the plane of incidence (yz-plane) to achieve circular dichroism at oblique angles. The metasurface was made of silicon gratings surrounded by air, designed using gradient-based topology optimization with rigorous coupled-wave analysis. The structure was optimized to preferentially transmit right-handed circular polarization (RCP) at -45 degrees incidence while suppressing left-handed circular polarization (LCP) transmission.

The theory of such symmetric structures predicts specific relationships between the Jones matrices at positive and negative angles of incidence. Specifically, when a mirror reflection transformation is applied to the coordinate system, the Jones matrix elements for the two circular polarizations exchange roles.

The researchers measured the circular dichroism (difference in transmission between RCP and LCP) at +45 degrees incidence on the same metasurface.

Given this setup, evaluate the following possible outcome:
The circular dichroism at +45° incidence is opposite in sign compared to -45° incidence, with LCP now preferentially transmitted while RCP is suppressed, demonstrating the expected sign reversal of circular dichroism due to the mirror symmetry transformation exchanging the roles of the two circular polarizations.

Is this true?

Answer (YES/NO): YES